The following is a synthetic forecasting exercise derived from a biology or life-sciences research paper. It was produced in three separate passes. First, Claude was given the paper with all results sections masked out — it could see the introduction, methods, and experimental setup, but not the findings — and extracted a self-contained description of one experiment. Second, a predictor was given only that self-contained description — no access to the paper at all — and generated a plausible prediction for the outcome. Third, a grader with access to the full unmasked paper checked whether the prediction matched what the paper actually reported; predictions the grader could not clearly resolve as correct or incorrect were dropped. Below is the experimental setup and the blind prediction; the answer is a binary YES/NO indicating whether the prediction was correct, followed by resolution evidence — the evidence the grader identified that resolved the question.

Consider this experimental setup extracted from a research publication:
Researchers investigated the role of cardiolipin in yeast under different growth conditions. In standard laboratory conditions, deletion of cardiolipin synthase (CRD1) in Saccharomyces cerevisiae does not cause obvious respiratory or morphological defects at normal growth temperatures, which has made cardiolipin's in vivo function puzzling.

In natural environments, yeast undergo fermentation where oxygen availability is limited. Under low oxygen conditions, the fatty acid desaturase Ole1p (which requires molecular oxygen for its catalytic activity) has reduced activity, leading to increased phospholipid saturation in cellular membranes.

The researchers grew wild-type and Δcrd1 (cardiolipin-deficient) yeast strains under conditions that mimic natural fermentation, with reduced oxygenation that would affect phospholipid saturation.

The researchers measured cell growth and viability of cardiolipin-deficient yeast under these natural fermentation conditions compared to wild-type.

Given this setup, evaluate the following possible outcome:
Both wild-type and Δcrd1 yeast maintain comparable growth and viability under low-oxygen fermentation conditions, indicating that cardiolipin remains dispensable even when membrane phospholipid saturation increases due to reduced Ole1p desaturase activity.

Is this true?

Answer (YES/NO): NO